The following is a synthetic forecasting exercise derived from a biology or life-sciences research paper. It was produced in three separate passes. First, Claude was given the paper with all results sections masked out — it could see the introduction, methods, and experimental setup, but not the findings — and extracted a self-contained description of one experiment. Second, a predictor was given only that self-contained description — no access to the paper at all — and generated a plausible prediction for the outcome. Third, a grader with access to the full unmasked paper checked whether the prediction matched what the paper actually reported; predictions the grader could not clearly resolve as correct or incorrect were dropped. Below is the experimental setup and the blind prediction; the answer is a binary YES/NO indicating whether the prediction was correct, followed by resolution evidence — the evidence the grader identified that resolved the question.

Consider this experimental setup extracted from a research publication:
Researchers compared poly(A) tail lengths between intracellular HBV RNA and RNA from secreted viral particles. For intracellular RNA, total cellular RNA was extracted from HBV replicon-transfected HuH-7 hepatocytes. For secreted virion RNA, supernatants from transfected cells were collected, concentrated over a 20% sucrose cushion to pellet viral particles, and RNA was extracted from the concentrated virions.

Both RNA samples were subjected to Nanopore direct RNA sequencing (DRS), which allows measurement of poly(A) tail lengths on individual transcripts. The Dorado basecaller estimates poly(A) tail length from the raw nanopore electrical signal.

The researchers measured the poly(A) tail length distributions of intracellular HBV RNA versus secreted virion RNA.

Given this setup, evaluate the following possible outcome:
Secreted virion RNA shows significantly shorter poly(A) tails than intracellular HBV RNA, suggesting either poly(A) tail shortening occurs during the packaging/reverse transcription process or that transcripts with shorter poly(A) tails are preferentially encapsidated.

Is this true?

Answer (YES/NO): YES